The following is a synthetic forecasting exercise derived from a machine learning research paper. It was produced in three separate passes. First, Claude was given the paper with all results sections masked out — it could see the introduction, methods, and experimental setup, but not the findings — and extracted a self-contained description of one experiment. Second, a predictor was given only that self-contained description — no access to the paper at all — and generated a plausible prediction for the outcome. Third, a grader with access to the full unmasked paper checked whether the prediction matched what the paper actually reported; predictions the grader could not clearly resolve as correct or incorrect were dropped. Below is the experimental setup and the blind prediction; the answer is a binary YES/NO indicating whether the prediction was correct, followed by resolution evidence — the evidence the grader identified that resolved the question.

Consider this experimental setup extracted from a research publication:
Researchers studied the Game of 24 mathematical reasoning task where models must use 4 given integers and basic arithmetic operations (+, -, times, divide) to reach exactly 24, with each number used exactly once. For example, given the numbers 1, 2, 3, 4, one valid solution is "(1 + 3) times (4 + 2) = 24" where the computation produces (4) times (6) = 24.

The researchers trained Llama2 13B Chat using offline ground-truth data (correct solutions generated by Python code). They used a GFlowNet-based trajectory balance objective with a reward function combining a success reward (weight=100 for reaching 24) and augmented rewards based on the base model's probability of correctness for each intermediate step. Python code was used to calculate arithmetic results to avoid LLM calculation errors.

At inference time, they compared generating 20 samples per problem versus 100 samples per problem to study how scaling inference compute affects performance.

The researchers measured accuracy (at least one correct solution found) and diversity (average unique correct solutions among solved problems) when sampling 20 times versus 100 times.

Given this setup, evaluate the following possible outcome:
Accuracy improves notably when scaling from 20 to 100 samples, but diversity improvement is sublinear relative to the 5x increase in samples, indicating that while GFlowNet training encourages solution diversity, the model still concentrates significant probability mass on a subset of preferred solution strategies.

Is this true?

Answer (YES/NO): YES